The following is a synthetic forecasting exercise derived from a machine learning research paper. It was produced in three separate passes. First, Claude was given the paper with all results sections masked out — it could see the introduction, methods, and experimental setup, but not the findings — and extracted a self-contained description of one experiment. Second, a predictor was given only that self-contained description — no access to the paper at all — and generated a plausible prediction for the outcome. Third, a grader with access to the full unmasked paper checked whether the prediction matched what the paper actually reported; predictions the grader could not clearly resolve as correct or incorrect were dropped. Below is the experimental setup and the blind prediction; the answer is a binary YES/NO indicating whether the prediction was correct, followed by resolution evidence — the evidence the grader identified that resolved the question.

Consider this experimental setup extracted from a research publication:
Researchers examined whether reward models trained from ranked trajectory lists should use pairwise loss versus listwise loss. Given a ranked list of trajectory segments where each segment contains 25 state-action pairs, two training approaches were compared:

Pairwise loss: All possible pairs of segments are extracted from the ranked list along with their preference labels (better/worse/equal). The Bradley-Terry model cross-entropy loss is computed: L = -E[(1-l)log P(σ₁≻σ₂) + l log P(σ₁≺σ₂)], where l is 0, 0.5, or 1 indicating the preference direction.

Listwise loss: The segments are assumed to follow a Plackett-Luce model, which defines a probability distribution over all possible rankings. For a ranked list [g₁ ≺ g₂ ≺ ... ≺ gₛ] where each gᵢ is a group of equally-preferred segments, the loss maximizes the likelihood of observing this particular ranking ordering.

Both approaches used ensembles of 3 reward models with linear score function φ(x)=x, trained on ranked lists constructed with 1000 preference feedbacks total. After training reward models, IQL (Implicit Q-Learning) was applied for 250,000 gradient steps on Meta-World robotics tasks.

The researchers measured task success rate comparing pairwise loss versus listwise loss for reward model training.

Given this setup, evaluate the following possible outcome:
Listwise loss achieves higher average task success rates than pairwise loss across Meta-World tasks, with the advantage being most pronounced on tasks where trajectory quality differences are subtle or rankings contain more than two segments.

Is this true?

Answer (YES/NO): NO